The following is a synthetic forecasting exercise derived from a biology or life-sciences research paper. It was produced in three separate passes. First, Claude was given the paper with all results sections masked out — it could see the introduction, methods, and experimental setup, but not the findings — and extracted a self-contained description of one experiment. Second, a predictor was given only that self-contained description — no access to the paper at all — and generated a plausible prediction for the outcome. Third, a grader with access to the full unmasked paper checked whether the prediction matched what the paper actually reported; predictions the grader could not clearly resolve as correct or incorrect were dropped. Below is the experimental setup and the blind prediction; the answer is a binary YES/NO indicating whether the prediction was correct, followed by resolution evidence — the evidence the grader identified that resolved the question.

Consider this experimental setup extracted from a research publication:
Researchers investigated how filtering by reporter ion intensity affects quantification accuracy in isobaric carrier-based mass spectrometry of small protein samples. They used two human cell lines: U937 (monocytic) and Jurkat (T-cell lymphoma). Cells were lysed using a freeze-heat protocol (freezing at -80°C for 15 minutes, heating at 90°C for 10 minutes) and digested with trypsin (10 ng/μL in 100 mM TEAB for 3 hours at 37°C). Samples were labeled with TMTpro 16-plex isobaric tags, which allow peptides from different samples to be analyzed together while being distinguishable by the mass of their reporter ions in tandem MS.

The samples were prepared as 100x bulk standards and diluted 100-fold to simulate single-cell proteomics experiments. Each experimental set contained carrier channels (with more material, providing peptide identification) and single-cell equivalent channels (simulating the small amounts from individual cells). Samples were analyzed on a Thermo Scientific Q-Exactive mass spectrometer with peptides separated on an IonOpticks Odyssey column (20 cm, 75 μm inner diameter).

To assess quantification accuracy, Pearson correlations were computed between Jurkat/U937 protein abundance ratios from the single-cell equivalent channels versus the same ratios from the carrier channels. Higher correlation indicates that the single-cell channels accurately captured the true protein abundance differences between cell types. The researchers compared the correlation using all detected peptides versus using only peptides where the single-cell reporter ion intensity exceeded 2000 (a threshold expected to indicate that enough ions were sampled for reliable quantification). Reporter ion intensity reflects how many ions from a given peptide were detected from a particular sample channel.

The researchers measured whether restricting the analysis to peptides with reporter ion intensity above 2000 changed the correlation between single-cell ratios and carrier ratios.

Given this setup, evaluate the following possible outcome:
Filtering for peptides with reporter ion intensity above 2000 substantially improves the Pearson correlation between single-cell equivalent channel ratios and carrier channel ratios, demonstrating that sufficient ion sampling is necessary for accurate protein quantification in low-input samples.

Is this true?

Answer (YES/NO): YES